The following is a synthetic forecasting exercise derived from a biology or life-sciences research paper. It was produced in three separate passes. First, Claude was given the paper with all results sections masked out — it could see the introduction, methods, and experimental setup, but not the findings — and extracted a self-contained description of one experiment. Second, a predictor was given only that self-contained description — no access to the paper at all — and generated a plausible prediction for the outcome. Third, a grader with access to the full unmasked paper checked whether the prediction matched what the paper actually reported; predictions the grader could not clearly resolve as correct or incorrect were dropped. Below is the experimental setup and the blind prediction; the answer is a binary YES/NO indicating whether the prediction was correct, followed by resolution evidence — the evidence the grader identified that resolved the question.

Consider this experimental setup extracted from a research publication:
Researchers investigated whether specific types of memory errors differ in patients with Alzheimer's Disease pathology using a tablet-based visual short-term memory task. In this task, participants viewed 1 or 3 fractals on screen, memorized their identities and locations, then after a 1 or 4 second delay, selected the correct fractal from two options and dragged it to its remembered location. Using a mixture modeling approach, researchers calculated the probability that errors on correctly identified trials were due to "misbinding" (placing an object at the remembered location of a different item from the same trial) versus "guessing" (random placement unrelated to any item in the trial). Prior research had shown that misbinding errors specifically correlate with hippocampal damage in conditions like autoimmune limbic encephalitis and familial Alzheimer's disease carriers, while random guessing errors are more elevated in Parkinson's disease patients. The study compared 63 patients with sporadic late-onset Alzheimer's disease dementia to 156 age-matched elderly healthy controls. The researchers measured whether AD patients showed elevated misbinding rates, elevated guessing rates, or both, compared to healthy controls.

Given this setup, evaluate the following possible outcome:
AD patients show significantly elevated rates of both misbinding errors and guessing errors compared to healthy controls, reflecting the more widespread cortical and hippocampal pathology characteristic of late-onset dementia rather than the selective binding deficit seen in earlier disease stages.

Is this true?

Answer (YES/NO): YES